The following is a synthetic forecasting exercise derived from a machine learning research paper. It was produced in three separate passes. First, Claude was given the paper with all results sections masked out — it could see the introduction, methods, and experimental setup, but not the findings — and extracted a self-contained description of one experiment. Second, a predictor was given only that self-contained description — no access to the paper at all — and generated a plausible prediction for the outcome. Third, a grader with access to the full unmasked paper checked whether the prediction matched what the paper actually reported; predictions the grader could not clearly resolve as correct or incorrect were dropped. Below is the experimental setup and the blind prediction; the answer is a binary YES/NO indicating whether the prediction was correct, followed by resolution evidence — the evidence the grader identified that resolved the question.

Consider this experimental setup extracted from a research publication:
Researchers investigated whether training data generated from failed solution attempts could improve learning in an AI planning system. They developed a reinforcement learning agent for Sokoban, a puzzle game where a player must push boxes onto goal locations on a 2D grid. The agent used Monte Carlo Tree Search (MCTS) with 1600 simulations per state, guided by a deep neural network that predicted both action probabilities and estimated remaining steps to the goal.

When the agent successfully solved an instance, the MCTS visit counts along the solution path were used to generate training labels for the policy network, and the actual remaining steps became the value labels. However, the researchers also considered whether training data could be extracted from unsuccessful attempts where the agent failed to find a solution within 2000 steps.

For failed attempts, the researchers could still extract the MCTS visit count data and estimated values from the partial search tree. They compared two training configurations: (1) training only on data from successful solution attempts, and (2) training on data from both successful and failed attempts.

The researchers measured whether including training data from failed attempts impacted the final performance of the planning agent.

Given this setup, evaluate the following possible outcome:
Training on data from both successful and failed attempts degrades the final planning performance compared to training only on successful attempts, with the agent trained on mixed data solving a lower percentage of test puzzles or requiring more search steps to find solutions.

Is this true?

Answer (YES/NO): NO